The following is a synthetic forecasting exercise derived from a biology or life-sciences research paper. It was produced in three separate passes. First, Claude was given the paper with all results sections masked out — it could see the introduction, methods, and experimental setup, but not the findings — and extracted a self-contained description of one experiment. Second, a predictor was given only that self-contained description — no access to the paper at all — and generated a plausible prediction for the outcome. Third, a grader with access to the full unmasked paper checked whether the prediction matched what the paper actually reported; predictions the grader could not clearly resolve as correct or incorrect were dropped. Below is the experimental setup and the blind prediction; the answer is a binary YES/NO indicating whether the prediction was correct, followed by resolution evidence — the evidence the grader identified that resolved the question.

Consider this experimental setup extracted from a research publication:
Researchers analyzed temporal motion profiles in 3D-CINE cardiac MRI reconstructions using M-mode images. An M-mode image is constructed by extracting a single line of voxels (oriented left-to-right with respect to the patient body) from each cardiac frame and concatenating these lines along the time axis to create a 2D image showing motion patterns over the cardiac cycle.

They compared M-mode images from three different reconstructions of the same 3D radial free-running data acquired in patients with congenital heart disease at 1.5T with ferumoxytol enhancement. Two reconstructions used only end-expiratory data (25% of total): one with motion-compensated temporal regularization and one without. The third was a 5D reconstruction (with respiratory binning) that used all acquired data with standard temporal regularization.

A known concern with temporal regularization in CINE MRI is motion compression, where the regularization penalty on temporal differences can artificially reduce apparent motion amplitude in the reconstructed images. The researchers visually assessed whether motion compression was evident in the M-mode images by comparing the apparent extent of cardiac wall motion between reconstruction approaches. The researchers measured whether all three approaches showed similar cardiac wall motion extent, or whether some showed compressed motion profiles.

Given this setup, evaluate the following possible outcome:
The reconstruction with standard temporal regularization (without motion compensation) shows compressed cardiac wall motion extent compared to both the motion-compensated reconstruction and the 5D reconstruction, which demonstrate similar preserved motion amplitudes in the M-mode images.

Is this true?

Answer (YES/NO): NO